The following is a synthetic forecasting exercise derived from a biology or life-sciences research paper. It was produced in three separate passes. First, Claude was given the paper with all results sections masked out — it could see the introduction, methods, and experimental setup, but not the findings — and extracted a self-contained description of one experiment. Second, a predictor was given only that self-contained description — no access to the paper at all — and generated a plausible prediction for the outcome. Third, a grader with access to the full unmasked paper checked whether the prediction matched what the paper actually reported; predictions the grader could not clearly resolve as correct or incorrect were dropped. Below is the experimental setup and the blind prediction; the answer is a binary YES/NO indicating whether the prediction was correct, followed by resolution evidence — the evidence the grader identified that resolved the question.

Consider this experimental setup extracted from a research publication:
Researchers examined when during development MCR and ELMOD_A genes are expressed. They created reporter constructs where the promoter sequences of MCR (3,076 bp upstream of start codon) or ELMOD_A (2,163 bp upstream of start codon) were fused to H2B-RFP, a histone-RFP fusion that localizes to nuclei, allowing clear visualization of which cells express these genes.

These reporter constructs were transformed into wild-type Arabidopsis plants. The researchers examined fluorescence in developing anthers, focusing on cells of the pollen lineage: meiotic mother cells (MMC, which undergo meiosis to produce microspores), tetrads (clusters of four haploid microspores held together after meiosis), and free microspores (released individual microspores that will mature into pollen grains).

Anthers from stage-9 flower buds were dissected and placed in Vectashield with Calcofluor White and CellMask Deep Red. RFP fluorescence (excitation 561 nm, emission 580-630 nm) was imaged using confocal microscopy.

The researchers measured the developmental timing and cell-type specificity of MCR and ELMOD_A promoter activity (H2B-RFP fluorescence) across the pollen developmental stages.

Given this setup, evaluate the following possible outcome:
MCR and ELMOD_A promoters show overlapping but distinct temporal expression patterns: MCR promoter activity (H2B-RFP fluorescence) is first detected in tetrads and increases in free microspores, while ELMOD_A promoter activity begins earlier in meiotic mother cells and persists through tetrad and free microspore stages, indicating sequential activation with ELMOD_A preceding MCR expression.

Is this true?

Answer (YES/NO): NO